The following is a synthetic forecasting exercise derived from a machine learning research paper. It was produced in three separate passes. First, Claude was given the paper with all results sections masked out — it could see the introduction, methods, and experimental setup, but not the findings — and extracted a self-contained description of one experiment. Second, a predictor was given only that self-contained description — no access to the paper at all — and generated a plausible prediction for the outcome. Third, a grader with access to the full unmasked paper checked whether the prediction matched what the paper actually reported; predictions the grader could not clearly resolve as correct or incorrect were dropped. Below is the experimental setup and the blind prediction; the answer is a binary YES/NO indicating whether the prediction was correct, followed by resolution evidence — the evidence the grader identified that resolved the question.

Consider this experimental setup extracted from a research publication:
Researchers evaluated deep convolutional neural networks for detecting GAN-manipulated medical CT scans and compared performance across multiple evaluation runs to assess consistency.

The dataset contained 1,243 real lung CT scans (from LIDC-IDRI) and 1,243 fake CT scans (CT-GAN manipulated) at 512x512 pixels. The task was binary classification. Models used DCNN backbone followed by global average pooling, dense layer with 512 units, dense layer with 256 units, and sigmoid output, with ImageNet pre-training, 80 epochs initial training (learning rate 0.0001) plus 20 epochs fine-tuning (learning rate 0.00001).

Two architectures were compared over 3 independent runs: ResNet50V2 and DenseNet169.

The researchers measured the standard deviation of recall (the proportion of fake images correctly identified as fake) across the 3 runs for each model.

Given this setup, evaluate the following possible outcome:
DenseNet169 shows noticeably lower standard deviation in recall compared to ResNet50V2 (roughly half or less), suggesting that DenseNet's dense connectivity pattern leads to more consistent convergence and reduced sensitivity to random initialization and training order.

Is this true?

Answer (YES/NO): YES